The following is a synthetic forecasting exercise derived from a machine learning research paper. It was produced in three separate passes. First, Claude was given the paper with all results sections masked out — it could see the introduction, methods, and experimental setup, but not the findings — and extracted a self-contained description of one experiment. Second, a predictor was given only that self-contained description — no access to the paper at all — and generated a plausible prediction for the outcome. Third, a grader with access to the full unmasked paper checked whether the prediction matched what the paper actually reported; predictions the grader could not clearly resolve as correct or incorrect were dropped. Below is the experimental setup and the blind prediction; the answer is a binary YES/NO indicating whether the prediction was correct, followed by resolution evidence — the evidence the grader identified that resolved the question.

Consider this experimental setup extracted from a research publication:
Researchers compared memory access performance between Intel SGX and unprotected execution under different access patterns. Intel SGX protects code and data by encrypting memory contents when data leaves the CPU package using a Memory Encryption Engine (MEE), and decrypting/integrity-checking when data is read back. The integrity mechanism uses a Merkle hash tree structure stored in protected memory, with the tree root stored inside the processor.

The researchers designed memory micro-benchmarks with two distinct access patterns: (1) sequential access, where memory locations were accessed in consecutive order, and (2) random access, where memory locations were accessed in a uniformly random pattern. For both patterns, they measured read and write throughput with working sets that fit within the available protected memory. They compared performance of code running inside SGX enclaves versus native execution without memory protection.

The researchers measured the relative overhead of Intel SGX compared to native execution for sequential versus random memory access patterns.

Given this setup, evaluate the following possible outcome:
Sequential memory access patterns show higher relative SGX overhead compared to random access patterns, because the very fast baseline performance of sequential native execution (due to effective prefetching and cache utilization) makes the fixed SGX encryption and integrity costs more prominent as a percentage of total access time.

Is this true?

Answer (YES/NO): NO